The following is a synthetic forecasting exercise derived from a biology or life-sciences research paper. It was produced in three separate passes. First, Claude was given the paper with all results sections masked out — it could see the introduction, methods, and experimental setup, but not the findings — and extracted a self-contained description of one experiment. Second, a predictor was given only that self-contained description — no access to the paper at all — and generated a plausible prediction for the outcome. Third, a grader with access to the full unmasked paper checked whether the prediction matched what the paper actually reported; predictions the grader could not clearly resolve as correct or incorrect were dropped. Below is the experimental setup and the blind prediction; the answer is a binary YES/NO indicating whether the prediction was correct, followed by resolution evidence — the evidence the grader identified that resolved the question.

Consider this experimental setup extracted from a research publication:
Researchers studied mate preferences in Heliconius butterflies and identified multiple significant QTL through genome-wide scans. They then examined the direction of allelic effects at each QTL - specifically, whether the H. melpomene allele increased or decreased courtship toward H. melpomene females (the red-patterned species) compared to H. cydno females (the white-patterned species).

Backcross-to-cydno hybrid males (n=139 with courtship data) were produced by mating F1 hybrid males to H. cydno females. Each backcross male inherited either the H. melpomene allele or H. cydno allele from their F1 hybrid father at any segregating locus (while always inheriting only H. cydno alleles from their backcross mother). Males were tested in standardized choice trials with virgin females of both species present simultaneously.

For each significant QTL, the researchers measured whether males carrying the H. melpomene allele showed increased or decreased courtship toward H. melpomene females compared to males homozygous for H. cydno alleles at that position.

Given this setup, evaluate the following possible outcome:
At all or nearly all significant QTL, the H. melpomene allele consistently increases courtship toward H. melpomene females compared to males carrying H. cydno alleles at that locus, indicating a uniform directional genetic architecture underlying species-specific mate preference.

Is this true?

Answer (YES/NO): NO